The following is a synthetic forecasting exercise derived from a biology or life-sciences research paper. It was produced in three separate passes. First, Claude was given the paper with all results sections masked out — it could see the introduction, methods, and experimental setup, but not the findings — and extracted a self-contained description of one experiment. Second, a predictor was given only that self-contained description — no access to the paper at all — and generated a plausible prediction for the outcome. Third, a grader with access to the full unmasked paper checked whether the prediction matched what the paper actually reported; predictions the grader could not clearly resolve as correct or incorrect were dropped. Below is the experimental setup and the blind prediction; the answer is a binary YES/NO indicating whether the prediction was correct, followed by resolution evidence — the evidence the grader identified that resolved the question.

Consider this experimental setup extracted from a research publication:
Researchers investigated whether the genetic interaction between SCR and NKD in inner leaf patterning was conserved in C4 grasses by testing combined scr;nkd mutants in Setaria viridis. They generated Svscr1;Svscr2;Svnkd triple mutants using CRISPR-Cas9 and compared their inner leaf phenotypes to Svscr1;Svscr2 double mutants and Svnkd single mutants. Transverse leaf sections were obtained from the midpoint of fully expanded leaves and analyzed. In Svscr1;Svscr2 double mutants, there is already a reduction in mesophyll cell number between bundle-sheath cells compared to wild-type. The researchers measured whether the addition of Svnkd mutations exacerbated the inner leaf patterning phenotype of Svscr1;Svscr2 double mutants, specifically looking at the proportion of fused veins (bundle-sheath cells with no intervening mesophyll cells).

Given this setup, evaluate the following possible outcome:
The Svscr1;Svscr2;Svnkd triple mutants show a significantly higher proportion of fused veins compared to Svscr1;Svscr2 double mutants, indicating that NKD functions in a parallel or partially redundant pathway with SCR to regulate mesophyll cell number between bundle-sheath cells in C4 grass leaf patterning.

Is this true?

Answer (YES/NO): YES